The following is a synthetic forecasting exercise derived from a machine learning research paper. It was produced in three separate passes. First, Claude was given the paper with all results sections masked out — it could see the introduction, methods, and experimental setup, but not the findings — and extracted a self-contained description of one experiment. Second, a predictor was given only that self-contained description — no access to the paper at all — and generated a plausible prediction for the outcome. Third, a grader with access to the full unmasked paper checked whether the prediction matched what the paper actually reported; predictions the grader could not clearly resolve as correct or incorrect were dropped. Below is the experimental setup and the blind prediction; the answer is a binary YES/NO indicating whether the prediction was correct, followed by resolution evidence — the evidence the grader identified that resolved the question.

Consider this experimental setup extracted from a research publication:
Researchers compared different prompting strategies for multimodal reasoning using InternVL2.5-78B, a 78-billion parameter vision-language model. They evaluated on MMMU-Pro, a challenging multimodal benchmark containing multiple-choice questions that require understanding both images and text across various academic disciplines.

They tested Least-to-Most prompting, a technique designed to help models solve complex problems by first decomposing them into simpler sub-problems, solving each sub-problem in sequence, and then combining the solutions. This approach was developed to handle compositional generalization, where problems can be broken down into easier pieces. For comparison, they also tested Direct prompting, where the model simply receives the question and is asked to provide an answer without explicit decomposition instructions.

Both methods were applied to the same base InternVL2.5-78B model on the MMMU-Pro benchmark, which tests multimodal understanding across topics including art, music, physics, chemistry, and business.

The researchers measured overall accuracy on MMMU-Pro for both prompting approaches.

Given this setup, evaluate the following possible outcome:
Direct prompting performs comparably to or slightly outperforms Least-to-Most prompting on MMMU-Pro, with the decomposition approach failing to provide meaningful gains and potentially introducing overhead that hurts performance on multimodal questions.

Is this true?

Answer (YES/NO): NO